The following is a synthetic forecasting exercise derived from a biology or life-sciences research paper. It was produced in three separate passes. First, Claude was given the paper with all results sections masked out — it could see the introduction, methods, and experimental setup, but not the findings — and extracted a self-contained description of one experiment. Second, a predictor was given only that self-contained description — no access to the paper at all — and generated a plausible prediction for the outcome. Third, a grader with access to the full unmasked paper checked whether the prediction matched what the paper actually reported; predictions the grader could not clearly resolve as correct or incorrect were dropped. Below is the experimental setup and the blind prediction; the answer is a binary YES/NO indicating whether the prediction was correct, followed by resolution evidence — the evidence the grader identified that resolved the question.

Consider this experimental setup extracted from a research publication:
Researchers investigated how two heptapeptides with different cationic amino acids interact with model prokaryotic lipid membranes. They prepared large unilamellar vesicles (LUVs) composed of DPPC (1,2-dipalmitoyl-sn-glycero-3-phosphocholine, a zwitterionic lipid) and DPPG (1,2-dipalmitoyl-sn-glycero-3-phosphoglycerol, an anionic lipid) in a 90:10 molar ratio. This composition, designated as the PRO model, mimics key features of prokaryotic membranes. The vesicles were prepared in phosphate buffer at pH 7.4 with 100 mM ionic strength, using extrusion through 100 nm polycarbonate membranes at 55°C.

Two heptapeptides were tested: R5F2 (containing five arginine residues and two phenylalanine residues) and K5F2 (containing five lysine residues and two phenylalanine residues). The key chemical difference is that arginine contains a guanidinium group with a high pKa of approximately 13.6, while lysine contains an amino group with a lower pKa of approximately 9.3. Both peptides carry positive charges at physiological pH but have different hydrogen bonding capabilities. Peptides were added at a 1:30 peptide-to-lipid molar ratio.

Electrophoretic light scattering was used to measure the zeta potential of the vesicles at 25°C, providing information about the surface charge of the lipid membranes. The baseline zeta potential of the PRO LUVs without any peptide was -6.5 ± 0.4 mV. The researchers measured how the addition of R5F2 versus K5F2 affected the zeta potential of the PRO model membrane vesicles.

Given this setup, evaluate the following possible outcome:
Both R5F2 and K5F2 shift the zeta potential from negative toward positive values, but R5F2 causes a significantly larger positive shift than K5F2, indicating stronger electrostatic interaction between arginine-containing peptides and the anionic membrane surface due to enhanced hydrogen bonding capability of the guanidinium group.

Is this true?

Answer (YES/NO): NO